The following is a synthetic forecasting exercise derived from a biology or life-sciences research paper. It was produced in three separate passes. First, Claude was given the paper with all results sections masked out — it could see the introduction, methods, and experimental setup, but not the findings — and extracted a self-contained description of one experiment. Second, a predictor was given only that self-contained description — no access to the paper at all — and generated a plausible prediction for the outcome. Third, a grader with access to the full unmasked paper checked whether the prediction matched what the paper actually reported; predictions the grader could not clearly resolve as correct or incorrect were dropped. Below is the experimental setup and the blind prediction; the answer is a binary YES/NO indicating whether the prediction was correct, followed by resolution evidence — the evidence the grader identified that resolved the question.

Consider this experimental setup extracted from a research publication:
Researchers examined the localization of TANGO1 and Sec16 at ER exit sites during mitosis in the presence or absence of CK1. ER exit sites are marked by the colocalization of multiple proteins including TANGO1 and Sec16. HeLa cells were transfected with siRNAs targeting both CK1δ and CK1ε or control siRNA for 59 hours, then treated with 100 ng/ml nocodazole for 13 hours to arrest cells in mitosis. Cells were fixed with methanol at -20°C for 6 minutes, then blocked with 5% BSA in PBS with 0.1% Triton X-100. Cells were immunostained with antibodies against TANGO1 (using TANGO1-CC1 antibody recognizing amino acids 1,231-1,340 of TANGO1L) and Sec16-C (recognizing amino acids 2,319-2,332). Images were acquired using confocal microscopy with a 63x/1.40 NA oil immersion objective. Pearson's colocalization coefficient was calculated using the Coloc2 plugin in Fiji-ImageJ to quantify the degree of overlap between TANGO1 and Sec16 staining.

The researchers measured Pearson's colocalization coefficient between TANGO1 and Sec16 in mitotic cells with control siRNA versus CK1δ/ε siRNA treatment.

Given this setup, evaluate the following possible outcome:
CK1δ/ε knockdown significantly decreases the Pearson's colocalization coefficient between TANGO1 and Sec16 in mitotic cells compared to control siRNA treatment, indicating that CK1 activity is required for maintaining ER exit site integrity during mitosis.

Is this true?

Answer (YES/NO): NO